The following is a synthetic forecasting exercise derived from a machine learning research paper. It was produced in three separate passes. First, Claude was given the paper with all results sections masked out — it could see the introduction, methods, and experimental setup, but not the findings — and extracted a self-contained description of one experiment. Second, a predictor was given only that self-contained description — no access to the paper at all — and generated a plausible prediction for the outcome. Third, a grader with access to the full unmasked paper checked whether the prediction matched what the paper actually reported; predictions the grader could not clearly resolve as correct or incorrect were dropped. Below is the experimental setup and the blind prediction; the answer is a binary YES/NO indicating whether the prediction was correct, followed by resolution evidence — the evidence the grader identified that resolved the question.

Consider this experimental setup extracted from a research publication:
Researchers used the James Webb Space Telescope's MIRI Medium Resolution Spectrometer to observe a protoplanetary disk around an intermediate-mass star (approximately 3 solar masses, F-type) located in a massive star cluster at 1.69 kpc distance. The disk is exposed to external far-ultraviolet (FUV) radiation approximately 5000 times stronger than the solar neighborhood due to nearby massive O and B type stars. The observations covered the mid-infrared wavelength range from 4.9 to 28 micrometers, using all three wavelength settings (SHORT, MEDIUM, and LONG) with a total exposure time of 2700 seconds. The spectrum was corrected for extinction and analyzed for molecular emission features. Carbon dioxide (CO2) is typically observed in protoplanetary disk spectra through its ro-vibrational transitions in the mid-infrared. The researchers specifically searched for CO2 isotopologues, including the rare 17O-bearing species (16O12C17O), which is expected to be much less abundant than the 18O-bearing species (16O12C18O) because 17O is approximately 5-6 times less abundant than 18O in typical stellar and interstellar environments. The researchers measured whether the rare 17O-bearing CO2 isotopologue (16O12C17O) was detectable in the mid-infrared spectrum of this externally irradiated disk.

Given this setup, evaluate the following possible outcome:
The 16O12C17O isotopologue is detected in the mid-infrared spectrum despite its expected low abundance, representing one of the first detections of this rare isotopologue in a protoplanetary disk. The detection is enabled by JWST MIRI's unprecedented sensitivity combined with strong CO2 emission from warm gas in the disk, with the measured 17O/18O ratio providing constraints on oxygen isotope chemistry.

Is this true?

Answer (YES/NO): YES